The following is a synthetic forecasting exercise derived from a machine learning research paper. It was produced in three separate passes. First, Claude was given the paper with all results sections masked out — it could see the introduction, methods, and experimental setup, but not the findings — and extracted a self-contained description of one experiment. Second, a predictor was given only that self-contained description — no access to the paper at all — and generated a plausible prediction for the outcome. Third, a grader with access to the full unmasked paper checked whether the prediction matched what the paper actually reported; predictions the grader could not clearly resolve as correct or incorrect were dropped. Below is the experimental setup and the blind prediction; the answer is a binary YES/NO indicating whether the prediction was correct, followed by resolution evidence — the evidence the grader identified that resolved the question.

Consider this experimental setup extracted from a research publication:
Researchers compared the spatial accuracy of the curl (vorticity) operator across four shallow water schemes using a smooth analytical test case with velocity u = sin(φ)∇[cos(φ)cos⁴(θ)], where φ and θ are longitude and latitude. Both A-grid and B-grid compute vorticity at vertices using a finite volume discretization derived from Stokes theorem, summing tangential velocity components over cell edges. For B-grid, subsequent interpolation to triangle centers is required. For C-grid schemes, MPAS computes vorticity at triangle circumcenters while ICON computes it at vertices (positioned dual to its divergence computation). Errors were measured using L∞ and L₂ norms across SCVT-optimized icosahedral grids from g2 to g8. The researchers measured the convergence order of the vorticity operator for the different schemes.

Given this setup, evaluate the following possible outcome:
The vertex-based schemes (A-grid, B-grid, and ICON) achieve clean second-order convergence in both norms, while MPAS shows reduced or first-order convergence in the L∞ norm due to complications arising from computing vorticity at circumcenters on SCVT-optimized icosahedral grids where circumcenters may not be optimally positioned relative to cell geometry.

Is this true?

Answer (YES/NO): NO